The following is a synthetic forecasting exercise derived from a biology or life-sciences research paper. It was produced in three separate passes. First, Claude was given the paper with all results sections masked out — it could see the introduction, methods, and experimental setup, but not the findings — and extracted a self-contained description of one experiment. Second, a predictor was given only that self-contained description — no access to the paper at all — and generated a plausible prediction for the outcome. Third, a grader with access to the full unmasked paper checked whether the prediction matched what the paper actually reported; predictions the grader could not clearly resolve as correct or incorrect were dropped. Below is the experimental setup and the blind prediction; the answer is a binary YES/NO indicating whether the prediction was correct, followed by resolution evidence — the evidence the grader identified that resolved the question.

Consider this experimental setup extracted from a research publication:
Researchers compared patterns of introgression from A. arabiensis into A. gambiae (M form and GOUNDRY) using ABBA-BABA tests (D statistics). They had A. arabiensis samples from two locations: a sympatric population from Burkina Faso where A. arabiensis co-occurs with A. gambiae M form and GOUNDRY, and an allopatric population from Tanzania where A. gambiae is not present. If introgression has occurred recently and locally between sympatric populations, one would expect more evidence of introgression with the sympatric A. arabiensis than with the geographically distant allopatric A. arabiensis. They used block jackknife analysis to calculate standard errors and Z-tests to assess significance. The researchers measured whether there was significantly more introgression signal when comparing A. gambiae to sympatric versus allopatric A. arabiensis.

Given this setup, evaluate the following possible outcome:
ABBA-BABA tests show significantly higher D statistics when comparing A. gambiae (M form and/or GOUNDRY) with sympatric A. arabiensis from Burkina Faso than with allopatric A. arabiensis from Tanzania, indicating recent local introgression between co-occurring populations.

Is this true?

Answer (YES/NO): YES